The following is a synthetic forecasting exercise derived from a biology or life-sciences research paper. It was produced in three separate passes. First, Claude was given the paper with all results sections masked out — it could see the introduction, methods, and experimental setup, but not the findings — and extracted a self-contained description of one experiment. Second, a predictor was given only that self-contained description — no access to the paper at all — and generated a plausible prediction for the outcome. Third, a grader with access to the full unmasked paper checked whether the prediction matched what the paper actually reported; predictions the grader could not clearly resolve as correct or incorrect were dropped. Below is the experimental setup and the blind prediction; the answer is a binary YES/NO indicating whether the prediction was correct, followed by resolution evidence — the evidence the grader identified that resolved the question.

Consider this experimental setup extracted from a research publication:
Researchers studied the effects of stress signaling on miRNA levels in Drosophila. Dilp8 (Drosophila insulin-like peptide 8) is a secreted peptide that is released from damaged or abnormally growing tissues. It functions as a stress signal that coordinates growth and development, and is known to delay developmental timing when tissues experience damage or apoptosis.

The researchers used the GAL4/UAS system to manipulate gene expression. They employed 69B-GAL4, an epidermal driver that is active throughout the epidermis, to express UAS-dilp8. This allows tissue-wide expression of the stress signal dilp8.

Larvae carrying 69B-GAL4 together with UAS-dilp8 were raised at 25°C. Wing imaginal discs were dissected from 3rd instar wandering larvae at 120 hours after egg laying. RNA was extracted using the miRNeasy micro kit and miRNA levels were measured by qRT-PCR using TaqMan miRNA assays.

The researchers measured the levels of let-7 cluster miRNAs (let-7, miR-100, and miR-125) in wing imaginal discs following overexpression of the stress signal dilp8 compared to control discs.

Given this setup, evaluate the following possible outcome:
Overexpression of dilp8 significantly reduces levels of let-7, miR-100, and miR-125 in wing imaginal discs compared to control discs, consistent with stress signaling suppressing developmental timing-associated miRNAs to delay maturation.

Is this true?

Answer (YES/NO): NO